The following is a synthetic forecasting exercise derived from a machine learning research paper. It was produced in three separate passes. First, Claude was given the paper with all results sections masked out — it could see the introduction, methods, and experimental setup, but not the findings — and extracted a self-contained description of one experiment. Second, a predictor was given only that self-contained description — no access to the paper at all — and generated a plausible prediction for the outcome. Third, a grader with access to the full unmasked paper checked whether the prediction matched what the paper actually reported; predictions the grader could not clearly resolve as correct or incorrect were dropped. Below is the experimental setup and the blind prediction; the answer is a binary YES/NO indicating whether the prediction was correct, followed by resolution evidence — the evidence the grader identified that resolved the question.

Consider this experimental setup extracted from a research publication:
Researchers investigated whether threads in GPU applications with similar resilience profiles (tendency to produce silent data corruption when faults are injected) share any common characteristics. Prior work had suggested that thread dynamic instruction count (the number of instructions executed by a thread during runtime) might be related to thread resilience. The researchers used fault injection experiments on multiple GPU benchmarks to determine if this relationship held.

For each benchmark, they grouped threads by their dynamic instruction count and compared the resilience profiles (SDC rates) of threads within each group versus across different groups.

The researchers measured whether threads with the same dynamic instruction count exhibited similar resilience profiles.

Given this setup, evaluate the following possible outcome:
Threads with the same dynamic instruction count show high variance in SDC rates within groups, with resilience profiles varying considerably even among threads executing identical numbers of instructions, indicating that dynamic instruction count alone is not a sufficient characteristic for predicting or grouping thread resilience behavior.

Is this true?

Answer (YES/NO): NO